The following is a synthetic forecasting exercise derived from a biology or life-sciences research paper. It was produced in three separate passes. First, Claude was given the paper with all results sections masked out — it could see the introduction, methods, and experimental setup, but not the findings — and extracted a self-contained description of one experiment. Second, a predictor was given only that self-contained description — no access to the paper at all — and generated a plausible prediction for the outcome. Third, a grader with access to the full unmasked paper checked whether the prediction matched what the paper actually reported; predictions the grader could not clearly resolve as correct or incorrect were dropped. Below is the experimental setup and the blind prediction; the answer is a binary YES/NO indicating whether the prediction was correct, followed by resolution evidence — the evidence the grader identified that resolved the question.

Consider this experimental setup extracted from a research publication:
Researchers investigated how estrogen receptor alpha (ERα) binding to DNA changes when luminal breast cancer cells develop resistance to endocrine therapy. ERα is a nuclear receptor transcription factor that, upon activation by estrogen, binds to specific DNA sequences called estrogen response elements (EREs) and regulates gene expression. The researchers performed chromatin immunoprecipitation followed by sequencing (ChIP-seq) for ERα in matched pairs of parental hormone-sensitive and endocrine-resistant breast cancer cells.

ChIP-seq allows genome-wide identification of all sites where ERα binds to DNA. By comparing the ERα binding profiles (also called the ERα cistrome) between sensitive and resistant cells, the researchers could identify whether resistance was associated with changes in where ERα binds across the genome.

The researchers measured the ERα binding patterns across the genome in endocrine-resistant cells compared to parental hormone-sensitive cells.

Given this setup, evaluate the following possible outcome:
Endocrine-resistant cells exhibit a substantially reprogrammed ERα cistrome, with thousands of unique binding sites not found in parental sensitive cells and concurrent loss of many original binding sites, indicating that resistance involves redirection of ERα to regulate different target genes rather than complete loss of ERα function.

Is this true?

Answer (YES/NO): YES